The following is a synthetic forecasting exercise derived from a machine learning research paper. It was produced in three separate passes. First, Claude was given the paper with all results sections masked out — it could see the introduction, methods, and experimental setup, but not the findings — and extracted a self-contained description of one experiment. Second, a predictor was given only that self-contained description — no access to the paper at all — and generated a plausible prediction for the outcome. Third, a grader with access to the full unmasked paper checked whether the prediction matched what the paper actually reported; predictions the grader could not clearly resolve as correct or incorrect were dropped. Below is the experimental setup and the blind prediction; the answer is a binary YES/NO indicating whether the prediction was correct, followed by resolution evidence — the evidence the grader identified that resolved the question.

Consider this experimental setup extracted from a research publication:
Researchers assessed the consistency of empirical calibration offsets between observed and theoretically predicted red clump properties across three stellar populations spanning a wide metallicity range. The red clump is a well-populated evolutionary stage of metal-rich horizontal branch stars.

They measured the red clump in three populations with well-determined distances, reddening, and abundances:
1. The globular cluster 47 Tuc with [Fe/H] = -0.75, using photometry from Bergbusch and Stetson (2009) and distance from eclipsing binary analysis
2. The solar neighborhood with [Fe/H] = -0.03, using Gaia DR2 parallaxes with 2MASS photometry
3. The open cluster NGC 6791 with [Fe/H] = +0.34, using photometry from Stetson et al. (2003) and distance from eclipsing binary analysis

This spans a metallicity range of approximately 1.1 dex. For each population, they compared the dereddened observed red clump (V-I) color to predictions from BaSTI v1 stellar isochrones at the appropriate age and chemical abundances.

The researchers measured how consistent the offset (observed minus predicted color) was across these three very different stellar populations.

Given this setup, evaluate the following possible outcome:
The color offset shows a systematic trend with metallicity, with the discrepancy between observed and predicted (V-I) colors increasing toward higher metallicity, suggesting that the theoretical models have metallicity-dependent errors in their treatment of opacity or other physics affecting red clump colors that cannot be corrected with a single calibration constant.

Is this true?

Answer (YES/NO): NO